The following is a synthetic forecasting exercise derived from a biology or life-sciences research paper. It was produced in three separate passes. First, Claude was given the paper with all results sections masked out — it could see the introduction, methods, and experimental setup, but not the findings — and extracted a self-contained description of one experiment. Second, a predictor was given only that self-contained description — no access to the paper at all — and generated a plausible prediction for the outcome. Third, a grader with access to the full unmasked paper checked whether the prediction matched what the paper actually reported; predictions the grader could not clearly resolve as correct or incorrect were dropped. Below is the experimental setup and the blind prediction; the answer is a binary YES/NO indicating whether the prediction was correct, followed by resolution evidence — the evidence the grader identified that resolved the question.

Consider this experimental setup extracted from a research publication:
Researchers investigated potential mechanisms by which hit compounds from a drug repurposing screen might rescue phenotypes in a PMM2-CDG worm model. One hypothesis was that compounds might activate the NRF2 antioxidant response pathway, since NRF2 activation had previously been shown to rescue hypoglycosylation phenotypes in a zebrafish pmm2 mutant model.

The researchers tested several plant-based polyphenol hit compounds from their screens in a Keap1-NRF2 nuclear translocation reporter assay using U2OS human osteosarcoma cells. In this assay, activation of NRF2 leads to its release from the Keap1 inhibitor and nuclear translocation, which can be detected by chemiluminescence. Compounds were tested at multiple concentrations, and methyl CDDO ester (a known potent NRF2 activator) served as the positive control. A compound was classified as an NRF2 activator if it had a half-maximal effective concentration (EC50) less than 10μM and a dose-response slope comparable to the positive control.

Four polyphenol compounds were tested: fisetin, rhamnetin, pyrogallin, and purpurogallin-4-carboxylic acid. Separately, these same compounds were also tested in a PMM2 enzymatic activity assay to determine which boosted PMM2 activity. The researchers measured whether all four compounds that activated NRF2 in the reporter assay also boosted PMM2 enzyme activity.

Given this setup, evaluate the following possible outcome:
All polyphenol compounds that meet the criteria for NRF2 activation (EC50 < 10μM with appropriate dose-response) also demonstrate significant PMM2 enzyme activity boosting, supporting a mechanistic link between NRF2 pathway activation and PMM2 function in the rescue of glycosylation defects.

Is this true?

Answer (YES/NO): NO